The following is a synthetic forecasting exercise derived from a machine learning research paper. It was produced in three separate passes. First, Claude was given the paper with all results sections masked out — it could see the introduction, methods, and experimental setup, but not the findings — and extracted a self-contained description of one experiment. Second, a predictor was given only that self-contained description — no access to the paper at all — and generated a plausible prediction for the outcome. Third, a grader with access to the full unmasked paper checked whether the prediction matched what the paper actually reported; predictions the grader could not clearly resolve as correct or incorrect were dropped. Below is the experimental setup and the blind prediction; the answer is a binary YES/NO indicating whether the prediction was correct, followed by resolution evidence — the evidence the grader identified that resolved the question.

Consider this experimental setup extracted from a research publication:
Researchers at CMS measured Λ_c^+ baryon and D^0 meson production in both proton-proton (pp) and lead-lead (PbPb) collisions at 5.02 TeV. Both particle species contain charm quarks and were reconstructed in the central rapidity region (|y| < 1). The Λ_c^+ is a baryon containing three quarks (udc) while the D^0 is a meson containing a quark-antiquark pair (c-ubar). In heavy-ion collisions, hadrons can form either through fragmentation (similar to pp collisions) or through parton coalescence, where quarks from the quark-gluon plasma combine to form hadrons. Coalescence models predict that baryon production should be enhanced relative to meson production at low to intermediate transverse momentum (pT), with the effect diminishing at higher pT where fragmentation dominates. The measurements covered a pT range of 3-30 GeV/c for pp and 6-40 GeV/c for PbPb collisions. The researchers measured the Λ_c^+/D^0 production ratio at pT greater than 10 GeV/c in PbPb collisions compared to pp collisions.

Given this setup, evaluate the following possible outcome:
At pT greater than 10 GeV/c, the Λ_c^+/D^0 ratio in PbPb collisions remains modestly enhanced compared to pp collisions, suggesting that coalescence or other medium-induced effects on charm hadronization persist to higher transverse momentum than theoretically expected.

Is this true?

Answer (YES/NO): NO